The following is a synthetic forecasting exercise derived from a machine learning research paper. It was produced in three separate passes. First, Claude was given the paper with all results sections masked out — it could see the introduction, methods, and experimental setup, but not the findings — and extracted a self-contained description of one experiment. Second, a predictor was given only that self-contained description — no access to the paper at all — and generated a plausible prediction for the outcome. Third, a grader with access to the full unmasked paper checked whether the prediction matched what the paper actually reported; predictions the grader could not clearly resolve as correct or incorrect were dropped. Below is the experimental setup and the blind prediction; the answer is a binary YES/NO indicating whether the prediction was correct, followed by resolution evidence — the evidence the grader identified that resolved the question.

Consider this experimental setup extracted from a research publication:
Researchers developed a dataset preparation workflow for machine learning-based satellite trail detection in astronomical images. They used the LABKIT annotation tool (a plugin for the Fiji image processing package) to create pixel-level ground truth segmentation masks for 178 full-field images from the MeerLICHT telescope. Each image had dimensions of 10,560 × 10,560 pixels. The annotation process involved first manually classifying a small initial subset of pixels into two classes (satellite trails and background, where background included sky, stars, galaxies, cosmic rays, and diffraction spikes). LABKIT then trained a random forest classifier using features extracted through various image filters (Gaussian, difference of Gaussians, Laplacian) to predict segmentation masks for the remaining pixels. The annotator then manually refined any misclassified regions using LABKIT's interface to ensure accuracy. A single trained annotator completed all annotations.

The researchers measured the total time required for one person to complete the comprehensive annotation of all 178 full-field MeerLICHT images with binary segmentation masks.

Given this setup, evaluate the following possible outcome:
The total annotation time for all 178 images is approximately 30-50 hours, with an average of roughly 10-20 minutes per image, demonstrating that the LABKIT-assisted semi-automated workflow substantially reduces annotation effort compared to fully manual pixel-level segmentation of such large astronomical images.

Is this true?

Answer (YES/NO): NO